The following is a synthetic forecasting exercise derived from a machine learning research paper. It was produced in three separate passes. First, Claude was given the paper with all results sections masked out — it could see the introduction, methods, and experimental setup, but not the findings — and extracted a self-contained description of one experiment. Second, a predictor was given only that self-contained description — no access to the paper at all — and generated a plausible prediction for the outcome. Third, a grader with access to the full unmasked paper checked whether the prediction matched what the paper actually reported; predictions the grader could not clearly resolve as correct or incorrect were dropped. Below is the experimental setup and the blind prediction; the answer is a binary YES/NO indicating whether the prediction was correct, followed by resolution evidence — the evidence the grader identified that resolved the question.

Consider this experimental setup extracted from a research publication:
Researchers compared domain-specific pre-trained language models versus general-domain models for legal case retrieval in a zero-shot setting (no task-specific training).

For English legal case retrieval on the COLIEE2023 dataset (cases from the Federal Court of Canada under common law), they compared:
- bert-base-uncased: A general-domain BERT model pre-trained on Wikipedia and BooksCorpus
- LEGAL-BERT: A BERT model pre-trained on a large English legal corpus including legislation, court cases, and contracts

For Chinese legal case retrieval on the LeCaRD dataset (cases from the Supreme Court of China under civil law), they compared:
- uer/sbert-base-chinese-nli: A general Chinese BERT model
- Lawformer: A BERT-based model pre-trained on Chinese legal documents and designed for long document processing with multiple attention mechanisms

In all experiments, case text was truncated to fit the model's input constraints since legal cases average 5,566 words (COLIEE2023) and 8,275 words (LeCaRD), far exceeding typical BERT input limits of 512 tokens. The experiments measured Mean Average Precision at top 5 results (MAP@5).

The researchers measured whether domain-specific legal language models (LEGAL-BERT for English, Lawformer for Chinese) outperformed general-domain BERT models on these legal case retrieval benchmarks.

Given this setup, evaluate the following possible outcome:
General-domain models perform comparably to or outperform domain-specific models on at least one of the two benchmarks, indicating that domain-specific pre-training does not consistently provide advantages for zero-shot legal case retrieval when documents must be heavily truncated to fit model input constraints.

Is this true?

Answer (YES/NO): YES